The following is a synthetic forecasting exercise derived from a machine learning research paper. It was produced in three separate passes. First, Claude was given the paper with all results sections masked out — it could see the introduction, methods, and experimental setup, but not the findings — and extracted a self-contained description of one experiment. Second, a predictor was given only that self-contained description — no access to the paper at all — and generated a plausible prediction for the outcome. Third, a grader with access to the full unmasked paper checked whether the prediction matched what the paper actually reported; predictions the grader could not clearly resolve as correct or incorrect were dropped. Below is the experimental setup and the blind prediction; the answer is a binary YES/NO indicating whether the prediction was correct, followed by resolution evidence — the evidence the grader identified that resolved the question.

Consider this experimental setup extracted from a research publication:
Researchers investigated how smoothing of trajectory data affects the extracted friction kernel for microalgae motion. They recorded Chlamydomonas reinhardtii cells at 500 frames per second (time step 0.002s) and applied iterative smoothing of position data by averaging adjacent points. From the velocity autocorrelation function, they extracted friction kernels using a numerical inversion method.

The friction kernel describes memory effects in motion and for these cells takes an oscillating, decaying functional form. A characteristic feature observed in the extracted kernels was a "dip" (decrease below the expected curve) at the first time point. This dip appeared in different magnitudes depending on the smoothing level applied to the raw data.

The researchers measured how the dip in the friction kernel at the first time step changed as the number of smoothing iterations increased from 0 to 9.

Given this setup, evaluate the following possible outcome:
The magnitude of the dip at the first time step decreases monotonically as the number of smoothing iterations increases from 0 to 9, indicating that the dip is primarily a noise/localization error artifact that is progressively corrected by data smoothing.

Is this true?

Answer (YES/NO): YES